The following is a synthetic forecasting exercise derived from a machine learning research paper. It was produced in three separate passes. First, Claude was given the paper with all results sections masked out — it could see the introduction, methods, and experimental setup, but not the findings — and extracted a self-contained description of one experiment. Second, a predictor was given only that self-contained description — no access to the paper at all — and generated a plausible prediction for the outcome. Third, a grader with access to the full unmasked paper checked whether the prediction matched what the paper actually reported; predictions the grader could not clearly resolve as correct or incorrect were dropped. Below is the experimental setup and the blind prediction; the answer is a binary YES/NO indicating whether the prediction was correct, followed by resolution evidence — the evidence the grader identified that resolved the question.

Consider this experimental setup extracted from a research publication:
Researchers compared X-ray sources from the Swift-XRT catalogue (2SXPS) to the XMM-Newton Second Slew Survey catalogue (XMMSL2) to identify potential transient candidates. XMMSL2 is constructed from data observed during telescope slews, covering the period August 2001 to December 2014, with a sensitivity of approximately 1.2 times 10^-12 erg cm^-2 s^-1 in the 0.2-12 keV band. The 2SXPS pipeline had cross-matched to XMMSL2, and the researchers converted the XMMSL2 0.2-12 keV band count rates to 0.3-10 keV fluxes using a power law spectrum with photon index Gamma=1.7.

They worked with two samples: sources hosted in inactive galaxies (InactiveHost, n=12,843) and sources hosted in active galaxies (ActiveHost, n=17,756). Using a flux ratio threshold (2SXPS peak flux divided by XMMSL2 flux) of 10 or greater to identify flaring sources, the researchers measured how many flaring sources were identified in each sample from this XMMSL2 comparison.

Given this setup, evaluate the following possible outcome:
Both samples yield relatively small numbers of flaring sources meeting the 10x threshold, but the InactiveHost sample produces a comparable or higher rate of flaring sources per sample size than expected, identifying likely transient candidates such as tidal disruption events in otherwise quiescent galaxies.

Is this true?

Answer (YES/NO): YES